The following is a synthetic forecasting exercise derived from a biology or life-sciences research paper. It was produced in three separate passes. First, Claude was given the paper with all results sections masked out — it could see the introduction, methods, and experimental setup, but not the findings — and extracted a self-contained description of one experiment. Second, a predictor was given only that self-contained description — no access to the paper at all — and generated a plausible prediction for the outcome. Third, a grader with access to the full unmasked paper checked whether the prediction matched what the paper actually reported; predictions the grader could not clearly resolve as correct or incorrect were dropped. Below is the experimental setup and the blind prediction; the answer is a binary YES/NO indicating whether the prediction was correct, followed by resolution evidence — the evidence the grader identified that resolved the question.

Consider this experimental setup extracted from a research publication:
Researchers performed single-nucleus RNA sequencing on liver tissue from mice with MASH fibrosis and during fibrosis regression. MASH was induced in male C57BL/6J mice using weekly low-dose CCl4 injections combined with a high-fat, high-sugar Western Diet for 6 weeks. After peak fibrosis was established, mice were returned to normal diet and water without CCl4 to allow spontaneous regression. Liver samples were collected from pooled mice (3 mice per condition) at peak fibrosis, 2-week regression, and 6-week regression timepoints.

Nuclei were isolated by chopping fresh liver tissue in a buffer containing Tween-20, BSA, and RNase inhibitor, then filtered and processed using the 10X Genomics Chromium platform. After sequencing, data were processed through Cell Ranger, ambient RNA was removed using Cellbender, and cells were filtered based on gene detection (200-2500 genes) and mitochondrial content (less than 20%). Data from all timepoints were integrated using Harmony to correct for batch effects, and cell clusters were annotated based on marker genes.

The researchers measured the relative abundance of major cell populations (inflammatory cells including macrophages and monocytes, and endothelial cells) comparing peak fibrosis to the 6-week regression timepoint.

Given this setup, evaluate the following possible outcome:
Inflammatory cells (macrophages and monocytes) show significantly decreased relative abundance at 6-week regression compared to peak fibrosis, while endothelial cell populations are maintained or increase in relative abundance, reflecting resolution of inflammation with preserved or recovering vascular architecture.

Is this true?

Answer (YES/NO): YES